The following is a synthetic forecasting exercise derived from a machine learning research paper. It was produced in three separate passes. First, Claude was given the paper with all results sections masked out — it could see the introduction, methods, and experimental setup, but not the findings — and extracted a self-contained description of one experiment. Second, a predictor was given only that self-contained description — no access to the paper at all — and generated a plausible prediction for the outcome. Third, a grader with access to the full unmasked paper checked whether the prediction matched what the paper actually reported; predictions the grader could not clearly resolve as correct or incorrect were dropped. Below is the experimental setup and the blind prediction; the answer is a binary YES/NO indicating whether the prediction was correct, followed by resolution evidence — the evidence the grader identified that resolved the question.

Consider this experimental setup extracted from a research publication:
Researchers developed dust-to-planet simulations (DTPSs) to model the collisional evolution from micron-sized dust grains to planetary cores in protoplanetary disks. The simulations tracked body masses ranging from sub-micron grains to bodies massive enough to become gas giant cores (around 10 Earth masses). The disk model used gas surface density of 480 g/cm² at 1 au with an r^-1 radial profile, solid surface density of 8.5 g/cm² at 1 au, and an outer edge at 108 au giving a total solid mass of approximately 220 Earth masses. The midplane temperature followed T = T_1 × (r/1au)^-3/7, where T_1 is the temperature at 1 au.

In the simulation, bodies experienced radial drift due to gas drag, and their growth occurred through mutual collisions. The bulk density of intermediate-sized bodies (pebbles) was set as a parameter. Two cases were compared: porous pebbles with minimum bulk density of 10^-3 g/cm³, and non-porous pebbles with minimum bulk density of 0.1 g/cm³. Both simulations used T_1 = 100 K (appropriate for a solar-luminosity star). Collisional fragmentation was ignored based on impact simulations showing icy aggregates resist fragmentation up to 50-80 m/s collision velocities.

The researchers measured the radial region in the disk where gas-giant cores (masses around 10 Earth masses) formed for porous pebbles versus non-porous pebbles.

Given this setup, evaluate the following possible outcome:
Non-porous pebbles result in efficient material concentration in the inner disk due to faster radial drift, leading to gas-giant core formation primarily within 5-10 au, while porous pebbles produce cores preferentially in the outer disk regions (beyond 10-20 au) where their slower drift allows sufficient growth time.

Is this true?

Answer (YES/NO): NO